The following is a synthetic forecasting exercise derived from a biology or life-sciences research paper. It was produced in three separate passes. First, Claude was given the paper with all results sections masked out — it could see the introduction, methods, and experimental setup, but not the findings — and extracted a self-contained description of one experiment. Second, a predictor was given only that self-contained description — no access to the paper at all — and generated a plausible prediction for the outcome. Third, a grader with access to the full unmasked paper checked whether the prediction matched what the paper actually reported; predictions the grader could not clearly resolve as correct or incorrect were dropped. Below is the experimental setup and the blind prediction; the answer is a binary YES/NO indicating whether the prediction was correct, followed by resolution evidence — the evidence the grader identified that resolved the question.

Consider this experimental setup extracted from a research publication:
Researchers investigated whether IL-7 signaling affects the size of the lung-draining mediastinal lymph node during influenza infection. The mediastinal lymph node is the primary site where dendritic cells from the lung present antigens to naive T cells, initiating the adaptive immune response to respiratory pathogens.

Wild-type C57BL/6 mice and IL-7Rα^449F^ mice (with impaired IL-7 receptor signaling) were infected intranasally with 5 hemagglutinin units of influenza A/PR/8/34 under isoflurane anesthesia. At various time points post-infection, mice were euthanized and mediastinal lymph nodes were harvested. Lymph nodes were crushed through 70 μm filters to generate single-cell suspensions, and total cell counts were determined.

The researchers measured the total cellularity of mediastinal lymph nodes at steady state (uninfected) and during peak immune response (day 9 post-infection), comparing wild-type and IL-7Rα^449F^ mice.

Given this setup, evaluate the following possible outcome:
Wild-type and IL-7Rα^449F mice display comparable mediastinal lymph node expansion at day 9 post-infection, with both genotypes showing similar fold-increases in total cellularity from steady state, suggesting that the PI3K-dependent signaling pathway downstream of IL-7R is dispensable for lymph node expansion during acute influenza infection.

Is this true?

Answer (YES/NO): NO